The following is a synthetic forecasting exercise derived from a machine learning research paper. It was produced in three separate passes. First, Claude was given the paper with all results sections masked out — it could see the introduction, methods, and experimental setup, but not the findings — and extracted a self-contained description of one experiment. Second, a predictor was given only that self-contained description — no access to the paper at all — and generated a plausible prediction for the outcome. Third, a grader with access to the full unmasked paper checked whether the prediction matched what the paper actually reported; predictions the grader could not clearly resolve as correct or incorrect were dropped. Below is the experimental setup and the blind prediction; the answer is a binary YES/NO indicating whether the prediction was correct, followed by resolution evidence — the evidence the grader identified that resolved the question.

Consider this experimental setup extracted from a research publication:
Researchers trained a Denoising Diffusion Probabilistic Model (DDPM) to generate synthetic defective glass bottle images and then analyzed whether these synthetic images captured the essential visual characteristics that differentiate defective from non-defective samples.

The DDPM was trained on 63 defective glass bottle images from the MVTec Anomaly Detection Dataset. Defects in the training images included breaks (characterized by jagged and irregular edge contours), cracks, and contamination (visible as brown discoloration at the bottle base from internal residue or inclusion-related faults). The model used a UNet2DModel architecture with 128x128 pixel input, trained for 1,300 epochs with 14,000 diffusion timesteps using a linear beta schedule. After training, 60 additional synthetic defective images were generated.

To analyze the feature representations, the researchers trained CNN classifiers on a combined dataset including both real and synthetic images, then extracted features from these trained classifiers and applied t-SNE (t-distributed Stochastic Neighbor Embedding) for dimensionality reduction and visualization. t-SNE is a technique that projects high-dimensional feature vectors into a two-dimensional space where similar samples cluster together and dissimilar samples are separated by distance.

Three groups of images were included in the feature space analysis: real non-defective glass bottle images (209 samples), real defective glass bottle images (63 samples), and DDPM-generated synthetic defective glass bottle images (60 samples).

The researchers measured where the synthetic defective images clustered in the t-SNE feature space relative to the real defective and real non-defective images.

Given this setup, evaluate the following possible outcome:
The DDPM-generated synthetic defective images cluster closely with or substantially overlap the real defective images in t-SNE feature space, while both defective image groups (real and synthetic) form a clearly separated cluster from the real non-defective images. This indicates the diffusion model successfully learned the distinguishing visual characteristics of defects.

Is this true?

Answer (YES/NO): NO